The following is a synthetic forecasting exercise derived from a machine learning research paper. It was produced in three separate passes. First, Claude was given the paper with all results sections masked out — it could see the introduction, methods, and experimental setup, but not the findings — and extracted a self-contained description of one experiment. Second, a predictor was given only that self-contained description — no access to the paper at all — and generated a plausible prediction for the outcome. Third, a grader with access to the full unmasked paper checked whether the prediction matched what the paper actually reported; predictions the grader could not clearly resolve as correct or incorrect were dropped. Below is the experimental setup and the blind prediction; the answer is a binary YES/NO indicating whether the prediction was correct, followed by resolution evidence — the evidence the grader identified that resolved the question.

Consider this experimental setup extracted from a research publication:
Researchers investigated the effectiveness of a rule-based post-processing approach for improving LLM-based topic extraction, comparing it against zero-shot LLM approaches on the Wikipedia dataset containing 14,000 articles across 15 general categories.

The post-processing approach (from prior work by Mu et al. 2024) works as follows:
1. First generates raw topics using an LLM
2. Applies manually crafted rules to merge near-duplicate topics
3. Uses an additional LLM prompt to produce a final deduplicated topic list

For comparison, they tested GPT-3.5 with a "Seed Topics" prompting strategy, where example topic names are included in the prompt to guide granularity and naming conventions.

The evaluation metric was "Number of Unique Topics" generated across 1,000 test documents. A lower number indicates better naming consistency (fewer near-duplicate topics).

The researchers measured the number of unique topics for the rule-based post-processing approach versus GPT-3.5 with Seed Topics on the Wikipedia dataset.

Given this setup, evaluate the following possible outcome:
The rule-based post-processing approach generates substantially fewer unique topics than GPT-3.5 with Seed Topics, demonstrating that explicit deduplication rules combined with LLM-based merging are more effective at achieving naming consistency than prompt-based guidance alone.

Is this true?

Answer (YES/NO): NO